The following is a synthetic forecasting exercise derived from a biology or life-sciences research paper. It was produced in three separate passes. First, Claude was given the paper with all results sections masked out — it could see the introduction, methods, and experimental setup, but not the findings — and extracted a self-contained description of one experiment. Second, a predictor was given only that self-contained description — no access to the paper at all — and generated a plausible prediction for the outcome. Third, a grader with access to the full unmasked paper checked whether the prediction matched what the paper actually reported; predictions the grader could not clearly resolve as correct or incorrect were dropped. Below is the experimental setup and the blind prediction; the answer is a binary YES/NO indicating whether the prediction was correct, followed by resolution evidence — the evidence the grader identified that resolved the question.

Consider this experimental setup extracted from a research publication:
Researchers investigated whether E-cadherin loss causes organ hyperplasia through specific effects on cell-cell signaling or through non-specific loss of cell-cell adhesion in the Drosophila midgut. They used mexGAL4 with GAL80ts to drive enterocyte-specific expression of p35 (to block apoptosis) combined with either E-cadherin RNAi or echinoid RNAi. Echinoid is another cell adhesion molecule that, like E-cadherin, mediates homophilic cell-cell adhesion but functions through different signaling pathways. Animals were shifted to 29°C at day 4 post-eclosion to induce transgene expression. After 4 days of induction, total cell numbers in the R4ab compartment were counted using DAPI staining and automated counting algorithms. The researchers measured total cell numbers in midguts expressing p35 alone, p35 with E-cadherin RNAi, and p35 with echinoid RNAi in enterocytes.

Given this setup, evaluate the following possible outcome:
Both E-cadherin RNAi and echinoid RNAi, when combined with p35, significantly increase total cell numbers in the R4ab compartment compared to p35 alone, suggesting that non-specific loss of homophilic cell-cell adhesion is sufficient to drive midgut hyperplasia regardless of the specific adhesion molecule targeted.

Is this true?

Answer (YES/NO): NO